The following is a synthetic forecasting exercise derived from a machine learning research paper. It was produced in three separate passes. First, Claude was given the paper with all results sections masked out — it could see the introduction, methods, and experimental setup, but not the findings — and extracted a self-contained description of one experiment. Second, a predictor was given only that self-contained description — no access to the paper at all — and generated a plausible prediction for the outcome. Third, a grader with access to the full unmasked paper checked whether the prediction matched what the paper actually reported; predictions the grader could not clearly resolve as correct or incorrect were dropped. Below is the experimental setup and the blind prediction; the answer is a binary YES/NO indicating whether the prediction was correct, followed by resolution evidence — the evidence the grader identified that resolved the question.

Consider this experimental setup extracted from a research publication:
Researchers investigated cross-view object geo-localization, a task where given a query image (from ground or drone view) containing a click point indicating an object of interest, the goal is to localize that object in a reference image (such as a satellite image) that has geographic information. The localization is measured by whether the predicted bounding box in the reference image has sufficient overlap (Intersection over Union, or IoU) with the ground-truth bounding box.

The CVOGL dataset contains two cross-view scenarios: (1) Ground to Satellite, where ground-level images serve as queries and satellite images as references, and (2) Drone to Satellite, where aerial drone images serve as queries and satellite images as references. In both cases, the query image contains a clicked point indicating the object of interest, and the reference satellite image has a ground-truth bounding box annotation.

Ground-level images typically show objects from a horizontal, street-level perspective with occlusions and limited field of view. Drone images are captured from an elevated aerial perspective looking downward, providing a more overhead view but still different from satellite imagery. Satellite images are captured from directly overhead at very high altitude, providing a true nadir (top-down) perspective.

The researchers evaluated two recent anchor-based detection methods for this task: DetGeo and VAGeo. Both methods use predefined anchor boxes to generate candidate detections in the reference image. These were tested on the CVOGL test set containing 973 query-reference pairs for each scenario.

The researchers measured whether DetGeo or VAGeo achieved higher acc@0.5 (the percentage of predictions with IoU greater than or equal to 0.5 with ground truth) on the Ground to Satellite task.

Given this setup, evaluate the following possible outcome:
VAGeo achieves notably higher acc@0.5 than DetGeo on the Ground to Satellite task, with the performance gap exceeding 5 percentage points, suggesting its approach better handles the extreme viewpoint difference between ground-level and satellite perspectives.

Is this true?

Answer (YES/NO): NO